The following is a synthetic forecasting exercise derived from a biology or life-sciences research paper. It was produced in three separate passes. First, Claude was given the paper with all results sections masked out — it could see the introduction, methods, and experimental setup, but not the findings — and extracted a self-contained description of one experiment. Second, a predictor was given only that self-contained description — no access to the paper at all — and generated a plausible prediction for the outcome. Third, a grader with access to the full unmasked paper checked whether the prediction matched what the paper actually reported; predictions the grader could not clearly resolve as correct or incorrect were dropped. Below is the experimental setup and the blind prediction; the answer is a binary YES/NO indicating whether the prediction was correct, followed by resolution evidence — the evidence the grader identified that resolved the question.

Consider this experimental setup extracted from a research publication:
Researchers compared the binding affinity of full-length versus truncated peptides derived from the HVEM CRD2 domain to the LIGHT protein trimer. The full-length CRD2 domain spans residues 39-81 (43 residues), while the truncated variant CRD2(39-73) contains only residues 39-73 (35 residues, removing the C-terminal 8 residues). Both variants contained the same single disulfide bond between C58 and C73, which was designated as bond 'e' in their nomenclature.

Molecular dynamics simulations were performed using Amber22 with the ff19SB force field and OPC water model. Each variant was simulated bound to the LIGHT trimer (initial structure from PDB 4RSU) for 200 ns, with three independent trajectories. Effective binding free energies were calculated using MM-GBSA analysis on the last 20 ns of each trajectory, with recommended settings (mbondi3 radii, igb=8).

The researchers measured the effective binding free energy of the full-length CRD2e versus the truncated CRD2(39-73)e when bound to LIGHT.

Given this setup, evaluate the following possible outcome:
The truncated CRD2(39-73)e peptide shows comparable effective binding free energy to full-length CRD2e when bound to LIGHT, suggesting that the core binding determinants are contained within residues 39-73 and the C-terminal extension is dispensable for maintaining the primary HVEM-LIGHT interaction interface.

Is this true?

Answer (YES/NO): NO